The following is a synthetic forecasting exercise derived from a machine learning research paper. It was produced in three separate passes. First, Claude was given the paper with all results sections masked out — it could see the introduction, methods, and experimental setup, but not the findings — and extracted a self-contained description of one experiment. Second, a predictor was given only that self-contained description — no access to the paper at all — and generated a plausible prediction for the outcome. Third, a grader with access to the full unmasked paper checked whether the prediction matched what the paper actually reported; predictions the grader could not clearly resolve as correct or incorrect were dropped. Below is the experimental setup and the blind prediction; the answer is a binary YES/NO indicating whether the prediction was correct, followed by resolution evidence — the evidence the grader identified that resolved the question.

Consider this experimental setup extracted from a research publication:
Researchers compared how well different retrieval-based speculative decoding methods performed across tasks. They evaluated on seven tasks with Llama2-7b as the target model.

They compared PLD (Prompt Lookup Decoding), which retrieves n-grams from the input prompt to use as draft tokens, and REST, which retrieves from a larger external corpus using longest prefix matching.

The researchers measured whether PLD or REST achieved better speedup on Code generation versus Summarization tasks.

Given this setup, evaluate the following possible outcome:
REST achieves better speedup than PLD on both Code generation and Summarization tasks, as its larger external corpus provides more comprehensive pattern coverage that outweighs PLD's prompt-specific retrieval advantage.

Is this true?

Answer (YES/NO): NO